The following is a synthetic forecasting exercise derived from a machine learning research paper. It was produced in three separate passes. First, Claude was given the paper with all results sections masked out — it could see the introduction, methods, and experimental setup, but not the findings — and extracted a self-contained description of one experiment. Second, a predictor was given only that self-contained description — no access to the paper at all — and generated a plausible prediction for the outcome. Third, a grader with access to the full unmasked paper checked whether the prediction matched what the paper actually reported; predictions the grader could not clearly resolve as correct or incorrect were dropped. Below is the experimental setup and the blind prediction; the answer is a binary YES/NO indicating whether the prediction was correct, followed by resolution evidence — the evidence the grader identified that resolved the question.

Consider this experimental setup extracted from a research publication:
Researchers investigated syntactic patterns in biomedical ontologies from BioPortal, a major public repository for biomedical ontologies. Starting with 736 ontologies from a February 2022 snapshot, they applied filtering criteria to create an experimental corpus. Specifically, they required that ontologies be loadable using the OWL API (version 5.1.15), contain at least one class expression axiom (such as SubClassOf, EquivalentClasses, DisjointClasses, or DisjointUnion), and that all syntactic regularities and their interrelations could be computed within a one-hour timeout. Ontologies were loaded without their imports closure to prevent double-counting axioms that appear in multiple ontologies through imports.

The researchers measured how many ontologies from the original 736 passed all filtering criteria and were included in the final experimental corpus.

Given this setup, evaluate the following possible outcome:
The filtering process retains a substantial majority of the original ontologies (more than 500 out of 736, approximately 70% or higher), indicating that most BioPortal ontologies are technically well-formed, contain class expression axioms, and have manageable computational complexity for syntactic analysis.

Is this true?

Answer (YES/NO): YES